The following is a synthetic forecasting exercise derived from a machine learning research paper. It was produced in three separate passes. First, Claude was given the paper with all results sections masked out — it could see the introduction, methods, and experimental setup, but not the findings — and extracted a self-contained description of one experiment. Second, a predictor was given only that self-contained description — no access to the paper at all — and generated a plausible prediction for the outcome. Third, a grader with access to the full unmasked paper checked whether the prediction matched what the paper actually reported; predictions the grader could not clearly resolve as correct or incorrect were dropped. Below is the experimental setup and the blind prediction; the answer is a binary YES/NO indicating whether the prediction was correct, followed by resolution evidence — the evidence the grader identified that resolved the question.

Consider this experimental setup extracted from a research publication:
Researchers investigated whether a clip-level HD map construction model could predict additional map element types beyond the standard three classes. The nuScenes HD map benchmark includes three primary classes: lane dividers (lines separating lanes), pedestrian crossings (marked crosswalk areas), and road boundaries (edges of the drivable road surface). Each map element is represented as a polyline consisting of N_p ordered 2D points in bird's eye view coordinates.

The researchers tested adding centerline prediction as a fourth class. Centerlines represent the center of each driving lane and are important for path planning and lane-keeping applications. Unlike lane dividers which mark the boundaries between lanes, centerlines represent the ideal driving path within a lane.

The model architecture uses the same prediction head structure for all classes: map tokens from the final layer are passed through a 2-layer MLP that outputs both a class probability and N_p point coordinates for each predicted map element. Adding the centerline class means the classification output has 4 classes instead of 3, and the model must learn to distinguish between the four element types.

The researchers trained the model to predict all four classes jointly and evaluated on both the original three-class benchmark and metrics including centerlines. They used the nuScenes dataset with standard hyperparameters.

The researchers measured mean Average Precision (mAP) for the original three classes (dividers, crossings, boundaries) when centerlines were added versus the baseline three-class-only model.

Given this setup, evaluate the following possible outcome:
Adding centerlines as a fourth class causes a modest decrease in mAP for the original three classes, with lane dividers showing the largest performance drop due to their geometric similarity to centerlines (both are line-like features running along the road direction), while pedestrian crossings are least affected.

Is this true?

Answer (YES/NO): NO